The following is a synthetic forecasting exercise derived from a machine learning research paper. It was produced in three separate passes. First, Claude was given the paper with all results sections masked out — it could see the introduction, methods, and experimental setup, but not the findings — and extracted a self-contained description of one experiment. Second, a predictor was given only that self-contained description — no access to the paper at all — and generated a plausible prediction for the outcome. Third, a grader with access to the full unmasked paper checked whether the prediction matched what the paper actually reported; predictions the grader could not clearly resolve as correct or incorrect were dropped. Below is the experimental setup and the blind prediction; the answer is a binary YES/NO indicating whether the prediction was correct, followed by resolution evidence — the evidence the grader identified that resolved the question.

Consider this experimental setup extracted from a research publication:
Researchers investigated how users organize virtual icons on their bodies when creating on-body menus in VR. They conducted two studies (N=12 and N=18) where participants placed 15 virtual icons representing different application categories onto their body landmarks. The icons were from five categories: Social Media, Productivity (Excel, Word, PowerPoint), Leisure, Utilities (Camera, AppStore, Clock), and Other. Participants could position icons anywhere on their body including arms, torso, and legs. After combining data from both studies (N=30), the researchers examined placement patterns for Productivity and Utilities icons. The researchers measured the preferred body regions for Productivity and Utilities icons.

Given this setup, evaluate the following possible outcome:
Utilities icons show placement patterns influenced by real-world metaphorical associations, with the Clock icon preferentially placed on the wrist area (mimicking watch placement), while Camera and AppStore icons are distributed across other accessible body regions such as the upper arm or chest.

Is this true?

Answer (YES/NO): NO